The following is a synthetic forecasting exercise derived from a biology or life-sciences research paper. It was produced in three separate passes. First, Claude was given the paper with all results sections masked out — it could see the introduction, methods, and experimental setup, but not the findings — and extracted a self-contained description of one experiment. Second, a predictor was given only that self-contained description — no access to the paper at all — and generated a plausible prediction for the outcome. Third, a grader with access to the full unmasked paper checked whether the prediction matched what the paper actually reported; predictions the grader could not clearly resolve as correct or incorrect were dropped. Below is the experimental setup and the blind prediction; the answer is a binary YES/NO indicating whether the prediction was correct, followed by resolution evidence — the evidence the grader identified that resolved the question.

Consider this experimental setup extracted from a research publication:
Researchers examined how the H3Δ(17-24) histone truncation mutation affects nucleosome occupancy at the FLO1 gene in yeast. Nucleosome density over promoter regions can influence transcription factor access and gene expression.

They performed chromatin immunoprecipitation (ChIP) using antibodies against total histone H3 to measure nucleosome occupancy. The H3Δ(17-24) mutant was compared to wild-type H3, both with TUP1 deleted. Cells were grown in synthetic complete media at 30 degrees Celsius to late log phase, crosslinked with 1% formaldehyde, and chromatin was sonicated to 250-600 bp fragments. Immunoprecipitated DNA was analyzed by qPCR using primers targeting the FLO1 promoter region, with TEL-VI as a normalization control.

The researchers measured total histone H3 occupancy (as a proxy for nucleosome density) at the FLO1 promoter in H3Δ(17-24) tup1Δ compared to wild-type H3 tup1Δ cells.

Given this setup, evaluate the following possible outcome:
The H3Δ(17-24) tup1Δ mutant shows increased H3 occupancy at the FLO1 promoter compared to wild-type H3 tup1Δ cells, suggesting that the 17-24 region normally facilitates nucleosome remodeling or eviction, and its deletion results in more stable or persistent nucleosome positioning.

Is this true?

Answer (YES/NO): NO